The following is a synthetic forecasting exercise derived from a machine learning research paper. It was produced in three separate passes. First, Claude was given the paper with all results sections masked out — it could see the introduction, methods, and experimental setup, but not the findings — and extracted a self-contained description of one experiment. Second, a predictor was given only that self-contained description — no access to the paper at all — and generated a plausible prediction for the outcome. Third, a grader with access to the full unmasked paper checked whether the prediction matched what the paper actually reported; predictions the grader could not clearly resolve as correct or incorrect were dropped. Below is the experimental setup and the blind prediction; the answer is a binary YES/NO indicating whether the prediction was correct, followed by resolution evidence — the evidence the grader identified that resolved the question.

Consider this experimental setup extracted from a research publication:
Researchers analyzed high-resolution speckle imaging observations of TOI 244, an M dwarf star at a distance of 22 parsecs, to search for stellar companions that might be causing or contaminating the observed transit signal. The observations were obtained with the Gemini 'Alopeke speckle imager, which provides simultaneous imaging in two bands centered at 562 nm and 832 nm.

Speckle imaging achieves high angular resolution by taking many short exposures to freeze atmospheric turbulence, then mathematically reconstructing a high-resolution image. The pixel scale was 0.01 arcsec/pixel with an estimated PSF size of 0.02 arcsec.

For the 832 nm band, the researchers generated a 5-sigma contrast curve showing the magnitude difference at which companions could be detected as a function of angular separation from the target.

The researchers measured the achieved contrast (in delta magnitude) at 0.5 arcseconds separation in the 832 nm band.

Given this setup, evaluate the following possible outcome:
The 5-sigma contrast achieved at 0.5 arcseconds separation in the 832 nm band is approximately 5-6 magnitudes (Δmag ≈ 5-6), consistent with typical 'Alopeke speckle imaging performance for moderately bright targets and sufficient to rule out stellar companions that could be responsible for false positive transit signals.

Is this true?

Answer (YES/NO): YES